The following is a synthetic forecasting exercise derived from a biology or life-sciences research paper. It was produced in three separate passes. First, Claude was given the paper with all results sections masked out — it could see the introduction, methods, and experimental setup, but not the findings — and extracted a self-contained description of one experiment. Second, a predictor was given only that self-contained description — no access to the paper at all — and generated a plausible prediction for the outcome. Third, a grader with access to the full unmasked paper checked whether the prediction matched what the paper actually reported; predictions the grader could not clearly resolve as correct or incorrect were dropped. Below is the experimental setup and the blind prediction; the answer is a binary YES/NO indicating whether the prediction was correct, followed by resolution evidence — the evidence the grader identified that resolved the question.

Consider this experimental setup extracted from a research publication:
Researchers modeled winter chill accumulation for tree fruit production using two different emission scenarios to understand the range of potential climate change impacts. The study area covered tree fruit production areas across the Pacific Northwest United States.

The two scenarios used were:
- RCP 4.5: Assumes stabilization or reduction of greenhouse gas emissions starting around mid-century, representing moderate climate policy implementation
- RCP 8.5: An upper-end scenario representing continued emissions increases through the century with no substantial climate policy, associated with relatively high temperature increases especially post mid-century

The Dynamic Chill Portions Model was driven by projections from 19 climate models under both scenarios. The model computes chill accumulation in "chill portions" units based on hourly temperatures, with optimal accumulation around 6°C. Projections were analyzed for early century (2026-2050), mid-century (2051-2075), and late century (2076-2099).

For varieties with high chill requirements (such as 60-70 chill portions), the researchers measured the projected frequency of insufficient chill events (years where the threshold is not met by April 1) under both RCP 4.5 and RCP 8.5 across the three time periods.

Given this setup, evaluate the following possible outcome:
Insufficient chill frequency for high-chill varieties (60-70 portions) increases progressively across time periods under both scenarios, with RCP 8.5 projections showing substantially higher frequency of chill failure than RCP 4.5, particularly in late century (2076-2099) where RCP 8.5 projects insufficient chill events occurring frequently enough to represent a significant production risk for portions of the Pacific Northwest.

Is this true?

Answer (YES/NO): NO